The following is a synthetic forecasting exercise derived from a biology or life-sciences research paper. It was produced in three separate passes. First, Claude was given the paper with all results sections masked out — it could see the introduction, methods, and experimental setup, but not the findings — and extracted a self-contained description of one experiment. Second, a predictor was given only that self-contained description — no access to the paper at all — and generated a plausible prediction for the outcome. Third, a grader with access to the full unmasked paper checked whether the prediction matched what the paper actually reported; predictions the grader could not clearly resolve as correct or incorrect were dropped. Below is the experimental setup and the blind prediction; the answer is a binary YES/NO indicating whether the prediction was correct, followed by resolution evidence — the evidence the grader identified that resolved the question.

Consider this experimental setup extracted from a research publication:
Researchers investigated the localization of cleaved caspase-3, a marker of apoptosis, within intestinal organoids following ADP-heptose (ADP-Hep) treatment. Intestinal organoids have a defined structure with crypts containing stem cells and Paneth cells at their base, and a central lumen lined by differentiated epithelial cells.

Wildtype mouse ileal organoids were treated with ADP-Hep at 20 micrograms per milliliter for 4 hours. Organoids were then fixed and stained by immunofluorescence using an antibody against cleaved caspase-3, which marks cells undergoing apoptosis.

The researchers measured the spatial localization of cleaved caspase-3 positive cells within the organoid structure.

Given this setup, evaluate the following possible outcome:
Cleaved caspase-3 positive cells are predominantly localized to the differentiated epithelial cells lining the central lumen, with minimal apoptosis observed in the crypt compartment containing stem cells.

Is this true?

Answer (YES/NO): NO